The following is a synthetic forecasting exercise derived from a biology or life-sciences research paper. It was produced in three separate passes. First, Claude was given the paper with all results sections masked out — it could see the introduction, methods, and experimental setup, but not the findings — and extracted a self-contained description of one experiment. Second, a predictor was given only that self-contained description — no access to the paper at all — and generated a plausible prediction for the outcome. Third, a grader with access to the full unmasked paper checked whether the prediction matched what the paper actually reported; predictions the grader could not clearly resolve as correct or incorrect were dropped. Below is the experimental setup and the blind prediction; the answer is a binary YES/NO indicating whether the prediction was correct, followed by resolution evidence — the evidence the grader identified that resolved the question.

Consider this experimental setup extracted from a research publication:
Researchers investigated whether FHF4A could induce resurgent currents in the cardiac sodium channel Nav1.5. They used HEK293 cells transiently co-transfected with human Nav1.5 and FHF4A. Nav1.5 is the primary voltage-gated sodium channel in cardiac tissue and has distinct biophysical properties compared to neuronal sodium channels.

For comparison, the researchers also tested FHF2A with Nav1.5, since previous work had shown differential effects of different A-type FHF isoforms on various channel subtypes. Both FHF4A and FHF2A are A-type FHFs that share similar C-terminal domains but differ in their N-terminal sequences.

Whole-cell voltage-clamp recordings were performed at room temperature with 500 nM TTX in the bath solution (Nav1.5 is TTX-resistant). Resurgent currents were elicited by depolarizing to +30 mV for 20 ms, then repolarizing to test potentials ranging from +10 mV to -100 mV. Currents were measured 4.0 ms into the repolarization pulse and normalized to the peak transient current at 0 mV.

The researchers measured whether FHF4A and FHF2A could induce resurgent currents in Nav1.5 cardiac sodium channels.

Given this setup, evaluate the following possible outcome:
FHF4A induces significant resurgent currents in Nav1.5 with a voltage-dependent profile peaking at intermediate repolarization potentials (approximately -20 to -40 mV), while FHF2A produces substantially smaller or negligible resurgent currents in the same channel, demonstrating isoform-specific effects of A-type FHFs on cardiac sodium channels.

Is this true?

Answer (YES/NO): NO